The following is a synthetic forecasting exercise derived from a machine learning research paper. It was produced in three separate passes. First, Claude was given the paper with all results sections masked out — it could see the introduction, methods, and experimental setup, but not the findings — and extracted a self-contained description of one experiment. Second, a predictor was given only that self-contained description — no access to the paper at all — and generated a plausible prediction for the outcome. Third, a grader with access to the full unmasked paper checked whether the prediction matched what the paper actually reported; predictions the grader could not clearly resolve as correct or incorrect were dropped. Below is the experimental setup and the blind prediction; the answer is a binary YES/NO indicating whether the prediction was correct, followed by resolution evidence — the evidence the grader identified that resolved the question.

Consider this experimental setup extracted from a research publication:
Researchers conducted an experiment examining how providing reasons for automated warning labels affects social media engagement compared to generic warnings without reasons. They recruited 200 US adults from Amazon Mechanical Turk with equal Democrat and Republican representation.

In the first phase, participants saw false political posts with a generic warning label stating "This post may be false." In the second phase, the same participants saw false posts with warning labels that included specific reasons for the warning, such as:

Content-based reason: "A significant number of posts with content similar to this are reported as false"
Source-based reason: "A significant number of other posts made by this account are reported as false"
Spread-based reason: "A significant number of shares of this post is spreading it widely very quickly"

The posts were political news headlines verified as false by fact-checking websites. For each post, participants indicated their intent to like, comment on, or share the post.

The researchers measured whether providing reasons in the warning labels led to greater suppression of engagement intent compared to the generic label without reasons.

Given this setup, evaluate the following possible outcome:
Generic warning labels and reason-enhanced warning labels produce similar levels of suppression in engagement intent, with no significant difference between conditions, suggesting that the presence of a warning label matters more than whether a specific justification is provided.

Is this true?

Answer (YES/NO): NO